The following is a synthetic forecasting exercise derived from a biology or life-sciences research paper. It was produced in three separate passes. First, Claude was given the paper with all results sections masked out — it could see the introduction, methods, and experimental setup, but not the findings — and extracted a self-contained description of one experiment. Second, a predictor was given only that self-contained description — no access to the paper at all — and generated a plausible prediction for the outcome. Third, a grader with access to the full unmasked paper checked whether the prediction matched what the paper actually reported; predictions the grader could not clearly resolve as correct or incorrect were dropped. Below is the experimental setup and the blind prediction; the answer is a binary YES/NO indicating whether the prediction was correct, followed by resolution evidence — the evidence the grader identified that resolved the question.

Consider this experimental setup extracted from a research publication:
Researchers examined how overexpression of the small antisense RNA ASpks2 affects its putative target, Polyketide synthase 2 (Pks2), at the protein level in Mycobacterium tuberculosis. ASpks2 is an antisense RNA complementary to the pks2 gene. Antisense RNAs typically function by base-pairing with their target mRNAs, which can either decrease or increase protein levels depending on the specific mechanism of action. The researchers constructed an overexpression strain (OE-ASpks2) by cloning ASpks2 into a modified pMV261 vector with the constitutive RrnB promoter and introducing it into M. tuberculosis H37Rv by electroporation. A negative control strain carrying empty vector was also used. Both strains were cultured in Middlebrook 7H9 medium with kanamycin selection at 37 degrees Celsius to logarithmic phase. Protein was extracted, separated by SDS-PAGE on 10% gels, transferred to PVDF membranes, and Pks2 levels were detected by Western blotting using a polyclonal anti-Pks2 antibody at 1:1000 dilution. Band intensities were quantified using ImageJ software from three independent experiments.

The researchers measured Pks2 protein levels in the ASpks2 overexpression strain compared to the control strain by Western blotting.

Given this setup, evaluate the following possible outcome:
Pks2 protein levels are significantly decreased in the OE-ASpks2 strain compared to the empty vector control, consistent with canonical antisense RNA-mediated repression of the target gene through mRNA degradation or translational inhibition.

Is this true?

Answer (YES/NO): YES